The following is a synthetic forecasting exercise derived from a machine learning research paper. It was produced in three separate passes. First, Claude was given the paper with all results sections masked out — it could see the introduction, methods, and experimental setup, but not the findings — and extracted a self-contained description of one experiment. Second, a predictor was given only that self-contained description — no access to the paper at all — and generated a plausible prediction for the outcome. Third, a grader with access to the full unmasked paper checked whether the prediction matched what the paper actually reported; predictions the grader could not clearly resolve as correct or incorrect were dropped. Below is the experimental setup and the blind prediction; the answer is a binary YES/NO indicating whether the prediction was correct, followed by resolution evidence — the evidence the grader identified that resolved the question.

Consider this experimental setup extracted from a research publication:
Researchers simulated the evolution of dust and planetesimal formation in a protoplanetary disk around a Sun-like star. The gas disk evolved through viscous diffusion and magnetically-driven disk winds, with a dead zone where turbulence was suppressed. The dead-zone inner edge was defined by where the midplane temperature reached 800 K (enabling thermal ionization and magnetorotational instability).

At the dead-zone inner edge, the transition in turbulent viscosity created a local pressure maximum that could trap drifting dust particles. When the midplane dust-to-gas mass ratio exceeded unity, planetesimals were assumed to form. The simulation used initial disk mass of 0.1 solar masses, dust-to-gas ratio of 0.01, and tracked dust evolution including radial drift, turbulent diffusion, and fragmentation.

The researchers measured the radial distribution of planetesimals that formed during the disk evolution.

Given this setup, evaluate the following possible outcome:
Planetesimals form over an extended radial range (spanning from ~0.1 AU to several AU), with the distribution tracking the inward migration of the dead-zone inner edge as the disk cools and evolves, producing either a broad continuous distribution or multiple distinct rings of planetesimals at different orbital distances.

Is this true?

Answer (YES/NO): NO